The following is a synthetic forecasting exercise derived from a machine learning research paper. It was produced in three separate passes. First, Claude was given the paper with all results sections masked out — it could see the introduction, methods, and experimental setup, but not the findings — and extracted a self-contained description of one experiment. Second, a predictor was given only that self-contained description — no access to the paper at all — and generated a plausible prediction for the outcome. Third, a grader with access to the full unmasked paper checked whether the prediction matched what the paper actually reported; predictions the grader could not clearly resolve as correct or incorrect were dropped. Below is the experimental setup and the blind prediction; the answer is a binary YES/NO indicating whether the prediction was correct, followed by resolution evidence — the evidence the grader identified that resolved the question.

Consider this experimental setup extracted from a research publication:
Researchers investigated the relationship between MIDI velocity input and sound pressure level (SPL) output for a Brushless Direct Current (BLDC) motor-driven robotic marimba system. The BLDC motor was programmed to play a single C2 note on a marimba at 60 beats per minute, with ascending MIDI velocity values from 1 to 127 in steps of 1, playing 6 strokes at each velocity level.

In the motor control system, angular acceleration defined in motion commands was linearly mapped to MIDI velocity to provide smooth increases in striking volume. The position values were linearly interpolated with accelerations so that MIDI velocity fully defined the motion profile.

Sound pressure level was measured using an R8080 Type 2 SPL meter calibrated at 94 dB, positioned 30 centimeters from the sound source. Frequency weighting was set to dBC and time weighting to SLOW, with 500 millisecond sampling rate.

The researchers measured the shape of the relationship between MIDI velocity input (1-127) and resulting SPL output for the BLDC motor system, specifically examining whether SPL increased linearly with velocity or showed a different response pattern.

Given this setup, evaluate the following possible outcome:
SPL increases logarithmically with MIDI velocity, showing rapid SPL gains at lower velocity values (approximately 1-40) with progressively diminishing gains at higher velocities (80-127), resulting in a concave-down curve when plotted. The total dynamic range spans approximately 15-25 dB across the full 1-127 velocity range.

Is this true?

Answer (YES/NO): NO